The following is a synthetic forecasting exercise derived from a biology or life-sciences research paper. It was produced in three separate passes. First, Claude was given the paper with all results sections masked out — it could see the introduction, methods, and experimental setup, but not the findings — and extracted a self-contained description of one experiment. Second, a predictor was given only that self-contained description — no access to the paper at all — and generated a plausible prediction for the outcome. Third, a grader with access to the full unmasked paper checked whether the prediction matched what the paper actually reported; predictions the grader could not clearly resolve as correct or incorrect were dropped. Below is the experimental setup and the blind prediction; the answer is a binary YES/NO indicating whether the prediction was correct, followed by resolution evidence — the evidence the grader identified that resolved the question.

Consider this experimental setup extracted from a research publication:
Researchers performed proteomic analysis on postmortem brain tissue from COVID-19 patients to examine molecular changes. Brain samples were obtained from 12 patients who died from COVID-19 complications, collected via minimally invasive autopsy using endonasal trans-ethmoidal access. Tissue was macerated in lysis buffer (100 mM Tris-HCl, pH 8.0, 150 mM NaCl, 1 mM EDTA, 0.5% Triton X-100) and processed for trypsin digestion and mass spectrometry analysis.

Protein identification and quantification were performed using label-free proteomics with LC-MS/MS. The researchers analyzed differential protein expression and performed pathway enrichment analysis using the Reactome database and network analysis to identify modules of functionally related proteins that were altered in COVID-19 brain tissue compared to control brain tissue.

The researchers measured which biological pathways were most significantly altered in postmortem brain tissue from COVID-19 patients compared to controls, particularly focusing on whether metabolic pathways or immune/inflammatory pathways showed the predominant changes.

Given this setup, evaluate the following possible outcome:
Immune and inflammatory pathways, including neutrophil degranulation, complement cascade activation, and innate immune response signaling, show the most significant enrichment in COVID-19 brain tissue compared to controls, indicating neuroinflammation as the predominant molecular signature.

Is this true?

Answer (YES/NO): NO